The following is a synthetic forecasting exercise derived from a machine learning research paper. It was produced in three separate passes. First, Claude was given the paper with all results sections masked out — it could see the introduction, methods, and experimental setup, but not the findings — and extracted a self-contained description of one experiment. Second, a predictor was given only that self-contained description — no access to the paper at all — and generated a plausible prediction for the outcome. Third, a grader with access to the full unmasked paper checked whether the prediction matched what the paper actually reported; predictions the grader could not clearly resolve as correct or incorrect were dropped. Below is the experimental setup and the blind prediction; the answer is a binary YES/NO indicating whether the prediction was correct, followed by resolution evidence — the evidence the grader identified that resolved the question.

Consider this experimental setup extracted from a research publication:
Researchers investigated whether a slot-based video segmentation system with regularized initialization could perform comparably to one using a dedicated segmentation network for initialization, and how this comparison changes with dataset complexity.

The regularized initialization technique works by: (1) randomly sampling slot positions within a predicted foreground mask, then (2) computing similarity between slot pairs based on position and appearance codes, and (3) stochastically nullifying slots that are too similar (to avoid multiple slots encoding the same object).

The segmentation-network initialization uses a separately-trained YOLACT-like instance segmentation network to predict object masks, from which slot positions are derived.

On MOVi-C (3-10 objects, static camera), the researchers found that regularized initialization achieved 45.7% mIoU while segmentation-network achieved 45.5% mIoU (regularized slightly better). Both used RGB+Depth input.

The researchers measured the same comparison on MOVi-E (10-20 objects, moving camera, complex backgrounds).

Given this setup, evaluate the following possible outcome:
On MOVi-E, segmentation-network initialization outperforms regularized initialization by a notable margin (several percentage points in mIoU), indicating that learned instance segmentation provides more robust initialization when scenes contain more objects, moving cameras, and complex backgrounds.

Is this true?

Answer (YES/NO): YES